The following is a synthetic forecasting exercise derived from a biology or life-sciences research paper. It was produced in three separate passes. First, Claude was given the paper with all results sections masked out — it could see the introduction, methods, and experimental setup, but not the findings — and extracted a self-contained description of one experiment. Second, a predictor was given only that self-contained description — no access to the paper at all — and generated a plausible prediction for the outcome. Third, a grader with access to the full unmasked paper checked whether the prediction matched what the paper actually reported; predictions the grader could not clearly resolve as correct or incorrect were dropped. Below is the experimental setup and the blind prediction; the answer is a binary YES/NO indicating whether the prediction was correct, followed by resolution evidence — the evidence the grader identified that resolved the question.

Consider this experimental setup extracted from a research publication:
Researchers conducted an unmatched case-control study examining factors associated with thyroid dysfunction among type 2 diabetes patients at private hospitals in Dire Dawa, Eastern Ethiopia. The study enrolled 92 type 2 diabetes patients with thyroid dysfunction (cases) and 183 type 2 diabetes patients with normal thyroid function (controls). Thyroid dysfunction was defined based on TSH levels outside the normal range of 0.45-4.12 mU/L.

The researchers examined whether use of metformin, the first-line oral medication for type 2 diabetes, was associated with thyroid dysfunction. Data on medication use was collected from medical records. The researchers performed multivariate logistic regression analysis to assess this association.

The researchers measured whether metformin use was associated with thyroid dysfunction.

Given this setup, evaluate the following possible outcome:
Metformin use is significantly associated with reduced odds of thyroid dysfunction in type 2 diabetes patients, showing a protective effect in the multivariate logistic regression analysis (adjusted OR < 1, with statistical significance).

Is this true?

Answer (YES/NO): NO